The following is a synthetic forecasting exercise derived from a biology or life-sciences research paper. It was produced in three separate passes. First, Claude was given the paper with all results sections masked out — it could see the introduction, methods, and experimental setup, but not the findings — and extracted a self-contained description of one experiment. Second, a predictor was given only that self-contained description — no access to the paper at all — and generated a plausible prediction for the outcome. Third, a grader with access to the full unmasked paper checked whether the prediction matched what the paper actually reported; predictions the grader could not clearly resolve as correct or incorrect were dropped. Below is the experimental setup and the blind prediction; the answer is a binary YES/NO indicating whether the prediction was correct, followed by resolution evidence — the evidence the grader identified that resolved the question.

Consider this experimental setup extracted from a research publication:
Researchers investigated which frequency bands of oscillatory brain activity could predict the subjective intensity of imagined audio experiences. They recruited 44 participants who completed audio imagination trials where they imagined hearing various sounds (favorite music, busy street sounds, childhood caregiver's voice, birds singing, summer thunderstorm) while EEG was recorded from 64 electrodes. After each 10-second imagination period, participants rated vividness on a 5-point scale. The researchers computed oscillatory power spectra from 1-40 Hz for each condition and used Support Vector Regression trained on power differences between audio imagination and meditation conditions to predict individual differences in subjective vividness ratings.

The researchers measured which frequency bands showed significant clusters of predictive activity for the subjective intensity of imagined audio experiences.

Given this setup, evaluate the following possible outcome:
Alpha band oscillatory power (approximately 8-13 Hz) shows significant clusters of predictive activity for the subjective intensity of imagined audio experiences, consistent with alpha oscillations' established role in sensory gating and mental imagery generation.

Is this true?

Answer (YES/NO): NO